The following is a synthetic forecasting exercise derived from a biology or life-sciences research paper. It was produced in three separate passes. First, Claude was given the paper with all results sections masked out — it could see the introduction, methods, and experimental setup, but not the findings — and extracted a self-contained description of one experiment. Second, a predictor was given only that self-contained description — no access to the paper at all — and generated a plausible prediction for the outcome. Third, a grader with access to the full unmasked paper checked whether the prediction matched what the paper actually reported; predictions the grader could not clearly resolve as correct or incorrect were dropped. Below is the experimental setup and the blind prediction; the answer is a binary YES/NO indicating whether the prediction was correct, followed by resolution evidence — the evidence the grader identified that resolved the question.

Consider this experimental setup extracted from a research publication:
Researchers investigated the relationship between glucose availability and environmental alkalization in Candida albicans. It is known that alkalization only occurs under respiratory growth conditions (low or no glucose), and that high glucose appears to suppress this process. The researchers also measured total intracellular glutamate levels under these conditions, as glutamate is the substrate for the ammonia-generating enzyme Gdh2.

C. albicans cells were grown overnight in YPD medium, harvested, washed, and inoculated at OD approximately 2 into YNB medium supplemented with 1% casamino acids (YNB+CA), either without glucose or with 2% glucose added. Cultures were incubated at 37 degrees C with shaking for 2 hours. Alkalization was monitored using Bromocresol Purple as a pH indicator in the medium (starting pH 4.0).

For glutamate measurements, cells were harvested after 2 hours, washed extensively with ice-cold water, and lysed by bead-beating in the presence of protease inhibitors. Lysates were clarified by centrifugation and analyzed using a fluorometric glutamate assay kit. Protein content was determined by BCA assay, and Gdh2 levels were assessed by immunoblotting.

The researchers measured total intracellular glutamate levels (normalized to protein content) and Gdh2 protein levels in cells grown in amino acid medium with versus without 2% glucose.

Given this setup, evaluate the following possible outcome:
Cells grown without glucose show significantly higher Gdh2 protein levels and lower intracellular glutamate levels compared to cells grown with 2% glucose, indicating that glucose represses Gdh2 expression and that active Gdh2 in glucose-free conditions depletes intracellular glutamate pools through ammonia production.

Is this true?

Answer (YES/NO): NO